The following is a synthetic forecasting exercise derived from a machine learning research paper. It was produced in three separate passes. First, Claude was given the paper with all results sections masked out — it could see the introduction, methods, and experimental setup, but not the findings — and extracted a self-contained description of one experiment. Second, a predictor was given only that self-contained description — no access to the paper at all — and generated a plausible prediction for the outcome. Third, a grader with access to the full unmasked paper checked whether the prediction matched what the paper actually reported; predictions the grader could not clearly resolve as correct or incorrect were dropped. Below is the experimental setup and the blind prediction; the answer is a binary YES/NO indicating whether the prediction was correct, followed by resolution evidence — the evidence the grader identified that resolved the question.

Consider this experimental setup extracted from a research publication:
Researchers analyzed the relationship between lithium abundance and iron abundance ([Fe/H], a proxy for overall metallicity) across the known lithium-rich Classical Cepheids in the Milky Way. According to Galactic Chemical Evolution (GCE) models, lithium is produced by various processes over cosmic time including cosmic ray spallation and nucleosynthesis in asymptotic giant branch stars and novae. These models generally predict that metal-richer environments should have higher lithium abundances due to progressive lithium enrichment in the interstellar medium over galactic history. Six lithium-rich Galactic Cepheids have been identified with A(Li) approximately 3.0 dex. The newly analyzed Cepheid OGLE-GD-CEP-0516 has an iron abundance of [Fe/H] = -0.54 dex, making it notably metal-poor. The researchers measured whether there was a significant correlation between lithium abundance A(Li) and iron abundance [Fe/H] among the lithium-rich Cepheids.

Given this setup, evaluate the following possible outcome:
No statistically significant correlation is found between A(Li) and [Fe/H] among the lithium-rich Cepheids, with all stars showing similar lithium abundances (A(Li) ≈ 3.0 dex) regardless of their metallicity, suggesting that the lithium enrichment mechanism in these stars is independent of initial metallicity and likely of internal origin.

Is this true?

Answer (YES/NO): NO